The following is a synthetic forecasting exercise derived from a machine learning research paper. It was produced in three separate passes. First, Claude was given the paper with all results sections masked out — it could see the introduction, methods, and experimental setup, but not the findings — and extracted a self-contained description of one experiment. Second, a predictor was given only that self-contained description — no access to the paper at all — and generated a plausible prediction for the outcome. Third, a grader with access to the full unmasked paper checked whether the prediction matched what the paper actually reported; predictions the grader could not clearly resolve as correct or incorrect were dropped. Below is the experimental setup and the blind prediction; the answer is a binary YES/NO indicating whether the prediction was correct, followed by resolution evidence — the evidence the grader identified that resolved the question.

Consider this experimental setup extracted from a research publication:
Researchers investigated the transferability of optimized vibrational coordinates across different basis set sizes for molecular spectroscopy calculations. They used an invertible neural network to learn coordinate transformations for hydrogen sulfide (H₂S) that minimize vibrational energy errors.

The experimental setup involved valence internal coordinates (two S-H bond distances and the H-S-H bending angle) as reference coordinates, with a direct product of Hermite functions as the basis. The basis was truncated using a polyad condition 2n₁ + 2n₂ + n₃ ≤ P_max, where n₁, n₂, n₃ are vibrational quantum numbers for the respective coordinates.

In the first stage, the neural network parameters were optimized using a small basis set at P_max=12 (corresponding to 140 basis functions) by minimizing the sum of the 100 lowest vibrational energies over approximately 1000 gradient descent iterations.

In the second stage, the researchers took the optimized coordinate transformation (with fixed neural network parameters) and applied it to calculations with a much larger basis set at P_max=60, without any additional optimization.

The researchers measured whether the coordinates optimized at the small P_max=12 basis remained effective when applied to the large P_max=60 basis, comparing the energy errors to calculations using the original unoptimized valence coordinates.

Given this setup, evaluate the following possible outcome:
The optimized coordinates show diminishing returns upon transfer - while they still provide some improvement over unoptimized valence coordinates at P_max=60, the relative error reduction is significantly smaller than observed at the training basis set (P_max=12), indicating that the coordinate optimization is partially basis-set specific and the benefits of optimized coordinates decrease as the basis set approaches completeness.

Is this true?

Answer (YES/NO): NO